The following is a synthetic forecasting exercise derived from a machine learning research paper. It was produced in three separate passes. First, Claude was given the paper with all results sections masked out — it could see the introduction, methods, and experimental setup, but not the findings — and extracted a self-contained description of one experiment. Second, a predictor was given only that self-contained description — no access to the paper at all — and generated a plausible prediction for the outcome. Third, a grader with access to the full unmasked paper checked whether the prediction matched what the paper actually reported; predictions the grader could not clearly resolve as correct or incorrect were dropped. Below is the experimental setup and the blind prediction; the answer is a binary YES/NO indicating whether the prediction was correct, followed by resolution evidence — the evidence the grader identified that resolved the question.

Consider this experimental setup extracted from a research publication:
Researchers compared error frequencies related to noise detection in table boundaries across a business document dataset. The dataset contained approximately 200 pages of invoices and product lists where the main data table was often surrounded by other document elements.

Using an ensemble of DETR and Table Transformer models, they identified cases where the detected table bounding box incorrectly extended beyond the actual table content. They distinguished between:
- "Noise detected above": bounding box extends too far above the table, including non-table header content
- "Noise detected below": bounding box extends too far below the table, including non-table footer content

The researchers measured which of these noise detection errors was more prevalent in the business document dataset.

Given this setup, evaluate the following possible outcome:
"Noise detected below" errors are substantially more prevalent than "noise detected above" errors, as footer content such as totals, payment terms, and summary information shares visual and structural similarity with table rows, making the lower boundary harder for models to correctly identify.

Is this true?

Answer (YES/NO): YES